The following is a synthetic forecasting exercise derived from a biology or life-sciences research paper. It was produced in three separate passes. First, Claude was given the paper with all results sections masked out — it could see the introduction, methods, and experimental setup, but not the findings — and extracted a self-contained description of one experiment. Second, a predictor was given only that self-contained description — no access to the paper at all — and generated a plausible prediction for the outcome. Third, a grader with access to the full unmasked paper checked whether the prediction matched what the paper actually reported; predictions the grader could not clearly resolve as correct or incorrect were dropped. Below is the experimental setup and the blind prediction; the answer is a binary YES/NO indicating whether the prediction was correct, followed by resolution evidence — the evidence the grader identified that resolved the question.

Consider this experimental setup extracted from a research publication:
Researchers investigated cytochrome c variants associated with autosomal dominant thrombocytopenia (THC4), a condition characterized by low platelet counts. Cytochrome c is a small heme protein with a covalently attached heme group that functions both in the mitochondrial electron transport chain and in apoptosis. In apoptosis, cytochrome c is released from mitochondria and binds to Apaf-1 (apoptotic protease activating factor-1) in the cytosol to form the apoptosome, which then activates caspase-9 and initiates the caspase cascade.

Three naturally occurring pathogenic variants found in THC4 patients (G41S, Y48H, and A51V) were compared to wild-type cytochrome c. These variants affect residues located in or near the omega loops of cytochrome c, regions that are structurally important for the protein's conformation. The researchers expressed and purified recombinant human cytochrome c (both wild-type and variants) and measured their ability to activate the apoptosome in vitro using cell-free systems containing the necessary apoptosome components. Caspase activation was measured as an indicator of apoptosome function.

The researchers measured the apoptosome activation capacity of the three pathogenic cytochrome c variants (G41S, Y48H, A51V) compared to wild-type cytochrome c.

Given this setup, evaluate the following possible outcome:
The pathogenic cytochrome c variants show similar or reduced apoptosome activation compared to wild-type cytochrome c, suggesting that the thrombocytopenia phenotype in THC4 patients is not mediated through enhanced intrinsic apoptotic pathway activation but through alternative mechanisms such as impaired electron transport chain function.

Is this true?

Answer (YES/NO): NO